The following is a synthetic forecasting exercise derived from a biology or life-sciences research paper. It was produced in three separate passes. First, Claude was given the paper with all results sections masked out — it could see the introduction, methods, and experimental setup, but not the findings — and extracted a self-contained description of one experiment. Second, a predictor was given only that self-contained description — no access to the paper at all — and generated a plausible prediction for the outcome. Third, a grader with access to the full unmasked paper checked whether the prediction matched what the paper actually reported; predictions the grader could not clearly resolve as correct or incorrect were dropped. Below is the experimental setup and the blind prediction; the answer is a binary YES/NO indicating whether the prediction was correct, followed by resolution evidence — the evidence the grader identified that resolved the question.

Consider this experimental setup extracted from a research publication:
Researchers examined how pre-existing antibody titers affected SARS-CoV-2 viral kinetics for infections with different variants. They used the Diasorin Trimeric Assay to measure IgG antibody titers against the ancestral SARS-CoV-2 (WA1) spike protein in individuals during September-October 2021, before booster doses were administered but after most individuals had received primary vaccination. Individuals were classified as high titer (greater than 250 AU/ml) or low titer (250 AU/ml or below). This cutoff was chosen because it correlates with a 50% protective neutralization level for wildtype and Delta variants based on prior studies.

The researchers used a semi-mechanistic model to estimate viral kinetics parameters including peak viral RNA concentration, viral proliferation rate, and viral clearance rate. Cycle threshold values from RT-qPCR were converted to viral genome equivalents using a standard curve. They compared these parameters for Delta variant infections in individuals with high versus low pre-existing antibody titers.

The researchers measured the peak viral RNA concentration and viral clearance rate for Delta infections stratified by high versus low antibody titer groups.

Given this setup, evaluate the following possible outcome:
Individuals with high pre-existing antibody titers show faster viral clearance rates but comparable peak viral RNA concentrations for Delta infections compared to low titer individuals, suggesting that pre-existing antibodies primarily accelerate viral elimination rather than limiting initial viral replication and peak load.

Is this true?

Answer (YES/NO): NO